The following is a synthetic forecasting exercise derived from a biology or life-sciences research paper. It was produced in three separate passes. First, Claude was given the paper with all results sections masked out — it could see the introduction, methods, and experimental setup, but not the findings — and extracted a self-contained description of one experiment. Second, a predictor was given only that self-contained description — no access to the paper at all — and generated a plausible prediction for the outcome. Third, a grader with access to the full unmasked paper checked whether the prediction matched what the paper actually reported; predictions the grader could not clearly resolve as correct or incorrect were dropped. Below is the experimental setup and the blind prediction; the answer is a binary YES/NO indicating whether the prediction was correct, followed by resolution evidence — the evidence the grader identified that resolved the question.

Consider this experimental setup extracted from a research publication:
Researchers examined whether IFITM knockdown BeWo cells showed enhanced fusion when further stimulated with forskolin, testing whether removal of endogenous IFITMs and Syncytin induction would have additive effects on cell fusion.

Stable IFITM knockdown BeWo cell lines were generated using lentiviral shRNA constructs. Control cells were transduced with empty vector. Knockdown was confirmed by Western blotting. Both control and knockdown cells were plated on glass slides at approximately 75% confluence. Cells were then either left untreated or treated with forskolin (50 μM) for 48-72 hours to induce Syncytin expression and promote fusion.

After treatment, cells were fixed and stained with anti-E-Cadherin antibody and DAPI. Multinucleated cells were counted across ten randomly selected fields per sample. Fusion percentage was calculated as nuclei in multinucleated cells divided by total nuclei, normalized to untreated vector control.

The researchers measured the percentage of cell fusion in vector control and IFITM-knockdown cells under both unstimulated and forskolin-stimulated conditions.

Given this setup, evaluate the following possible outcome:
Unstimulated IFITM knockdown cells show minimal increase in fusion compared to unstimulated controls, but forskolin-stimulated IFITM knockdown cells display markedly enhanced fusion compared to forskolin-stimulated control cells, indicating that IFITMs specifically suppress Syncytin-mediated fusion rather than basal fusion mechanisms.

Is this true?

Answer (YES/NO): NO